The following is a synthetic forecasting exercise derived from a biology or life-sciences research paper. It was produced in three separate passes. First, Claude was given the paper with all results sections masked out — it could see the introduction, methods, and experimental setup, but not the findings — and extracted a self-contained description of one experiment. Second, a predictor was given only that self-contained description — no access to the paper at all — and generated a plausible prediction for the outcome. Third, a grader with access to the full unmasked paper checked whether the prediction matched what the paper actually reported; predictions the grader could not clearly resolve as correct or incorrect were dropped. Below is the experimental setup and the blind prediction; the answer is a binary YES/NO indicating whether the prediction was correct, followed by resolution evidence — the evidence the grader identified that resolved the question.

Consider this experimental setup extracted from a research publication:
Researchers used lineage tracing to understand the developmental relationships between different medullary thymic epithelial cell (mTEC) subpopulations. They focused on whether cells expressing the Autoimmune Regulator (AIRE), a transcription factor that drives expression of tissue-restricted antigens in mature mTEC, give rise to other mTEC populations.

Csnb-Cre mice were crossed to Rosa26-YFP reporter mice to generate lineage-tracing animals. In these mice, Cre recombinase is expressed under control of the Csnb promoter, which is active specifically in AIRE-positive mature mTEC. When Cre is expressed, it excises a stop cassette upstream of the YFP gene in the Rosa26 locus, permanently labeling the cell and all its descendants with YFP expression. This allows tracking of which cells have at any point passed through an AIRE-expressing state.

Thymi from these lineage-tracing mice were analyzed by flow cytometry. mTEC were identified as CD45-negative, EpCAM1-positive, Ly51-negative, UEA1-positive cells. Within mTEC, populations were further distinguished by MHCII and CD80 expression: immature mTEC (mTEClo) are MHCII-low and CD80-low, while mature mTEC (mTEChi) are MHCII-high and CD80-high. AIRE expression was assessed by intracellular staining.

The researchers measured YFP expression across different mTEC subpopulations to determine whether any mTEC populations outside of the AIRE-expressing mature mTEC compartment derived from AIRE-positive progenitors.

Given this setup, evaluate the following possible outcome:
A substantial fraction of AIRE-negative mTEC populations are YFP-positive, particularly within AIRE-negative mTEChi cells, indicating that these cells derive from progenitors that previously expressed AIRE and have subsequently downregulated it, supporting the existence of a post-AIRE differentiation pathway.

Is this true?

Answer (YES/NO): NO